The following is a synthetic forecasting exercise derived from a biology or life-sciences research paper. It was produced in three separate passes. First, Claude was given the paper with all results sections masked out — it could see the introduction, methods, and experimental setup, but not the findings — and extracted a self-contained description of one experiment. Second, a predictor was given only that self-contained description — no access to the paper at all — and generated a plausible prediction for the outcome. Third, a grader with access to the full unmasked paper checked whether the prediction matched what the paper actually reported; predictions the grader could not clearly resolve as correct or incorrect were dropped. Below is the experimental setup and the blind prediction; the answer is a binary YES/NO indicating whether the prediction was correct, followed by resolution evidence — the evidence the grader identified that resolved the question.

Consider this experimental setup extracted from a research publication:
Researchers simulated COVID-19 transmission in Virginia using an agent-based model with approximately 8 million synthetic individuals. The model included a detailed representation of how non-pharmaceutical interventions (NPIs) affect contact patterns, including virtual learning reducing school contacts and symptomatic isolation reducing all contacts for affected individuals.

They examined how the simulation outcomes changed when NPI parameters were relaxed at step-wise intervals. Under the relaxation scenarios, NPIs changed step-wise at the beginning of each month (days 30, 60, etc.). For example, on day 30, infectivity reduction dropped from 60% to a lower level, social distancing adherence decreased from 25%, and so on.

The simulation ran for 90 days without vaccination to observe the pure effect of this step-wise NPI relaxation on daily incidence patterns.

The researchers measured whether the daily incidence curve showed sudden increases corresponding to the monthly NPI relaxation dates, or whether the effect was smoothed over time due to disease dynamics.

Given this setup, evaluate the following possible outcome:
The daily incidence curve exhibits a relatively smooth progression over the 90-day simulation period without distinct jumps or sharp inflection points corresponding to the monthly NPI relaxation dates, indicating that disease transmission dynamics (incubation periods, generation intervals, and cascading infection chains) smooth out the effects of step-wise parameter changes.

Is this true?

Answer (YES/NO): NO